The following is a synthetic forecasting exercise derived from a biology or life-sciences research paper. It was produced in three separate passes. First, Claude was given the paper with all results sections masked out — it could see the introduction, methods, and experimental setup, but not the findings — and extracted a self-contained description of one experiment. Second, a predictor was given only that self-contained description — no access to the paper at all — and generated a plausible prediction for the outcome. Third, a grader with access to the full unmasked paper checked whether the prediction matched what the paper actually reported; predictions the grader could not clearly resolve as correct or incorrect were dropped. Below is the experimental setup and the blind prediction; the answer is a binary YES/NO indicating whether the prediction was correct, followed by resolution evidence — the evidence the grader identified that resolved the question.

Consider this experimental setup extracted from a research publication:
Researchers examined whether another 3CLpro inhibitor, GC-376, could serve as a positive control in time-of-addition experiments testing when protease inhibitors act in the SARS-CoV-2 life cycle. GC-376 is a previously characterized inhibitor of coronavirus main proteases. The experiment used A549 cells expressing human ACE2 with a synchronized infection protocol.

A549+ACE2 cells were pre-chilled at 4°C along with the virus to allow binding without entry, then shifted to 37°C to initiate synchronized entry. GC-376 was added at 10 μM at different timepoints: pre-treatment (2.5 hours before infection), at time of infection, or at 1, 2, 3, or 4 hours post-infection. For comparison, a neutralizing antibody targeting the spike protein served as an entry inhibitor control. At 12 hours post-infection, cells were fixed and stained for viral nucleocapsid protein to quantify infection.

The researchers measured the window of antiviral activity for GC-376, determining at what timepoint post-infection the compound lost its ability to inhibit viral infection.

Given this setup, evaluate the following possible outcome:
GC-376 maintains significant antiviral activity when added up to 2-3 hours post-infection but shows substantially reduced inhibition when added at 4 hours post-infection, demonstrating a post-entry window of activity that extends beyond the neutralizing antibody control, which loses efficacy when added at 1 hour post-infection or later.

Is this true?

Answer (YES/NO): NO